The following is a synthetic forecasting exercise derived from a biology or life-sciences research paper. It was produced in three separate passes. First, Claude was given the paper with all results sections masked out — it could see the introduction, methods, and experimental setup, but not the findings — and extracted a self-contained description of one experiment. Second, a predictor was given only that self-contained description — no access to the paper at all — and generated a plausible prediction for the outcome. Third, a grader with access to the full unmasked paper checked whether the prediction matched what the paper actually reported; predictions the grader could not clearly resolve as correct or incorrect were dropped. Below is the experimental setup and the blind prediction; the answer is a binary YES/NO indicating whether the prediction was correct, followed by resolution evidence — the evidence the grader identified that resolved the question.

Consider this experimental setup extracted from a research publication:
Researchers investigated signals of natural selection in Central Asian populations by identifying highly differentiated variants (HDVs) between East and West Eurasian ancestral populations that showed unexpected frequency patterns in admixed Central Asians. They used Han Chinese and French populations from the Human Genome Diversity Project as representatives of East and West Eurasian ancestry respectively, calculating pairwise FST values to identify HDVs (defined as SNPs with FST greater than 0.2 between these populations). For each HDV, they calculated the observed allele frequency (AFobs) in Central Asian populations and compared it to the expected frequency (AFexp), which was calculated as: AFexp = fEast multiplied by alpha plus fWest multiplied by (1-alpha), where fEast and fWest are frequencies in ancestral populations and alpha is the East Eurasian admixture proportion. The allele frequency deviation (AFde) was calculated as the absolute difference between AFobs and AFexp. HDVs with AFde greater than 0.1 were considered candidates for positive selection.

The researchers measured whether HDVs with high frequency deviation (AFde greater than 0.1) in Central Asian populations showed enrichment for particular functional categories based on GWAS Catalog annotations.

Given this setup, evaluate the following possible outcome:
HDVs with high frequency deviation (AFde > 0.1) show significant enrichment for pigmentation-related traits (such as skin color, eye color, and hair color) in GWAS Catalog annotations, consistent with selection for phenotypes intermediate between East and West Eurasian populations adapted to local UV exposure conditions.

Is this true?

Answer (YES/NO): NO